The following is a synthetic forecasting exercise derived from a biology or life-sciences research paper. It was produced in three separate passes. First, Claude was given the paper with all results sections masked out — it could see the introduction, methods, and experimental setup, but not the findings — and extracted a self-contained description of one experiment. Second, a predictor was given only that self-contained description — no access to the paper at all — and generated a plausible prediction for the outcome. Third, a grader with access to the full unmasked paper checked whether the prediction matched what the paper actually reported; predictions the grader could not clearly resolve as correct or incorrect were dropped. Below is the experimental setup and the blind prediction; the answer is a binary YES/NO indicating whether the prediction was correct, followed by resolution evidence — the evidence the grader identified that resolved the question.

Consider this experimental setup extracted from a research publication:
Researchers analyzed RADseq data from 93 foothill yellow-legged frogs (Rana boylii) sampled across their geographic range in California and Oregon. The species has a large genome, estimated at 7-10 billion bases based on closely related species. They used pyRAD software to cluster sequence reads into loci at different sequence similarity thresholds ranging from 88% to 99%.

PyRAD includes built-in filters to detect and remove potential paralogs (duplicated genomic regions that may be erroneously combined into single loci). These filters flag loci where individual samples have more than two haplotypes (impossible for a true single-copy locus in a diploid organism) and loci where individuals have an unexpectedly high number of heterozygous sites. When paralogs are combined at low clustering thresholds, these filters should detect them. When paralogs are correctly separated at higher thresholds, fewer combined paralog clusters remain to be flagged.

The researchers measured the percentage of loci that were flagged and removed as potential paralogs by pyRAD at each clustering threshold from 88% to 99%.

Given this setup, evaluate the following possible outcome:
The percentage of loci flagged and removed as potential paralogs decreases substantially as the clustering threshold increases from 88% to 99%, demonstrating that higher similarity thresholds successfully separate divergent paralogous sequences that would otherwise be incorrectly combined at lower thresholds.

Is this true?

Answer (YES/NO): YES